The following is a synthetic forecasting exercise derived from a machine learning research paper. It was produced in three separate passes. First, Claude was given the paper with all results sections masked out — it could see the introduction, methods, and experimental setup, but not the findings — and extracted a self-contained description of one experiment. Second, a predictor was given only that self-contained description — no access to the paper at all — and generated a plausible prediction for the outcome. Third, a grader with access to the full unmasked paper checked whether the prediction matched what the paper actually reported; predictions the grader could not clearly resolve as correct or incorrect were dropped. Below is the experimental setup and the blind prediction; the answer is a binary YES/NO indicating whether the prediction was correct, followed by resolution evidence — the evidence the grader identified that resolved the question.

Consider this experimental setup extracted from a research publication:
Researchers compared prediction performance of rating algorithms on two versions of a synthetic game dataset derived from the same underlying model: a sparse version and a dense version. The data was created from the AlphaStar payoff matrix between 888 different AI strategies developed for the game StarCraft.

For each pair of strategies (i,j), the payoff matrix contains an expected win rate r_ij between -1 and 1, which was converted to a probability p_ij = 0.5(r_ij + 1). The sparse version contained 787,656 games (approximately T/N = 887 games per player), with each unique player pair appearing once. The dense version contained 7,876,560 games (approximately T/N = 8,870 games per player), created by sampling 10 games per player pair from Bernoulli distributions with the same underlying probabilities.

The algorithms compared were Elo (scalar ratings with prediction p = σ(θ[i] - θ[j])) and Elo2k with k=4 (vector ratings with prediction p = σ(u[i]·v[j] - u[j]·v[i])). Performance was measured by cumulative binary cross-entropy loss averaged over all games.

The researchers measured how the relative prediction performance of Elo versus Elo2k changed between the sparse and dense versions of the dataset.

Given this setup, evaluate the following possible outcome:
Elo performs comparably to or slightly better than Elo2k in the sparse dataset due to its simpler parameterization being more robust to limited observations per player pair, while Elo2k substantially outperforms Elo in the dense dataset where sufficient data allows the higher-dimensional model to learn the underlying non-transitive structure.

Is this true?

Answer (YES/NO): YES